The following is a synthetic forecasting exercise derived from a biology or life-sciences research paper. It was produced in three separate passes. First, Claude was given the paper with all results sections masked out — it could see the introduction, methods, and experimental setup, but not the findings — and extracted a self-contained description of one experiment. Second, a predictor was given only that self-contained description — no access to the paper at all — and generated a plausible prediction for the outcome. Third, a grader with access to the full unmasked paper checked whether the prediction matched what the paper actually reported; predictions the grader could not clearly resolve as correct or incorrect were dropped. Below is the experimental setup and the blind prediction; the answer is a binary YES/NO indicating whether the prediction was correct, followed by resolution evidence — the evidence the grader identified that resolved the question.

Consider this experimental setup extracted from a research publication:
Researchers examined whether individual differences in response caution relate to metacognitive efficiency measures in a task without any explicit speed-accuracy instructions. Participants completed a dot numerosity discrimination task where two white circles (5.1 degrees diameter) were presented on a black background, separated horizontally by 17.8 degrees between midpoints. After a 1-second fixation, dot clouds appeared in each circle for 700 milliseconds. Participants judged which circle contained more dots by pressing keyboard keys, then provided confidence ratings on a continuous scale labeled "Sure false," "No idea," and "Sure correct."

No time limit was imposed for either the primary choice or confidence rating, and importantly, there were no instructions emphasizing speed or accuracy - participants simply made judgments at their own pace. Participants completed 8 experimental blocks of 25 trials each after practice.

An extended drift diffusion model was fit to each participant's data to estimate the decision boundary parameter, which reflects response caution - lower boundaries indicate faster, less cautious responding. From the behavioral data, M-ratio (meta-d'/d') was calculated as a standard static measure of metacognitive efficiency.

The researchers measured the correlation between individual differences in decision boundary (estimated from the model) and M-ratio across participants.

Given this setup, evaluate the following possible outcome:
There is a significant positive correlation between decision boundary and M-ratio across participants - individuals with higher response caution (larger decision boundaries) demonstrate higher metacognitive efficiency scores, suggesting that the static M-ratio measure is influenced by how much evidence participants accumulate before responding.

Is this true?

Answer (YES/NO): NO